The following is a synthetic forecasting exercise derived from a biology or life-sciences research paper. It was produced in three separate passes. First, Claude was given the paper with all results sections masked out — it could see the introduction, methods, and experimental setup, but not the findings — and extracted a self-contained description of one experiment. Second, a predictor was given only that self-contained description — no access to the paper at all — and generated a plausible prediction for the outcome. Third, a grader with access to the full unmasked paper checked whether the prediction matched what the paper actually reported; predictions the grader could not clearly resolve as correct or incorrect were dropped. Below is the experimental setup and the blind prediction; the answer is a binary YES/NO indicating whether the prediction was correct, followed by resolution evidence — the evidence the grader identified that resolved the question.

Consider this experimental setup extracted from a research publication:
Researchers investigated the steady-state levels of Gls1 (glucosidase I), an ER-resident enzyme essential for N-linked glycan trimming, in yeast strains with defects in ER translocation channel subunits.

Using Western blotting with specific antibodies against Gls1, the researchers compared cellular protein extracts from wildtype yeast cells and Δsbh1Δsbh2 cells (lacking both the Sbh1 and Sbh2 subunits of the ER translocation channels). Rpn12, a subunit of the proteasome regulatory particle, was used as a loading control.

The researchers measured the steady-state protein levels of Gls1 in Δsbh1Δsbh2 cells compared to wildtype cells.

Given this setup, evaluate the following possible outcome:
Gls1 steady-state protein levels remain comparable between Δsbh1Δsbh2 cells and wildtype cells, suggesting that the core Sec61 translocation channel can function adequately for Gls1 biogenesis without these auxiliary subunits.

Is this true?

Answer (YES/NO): NO